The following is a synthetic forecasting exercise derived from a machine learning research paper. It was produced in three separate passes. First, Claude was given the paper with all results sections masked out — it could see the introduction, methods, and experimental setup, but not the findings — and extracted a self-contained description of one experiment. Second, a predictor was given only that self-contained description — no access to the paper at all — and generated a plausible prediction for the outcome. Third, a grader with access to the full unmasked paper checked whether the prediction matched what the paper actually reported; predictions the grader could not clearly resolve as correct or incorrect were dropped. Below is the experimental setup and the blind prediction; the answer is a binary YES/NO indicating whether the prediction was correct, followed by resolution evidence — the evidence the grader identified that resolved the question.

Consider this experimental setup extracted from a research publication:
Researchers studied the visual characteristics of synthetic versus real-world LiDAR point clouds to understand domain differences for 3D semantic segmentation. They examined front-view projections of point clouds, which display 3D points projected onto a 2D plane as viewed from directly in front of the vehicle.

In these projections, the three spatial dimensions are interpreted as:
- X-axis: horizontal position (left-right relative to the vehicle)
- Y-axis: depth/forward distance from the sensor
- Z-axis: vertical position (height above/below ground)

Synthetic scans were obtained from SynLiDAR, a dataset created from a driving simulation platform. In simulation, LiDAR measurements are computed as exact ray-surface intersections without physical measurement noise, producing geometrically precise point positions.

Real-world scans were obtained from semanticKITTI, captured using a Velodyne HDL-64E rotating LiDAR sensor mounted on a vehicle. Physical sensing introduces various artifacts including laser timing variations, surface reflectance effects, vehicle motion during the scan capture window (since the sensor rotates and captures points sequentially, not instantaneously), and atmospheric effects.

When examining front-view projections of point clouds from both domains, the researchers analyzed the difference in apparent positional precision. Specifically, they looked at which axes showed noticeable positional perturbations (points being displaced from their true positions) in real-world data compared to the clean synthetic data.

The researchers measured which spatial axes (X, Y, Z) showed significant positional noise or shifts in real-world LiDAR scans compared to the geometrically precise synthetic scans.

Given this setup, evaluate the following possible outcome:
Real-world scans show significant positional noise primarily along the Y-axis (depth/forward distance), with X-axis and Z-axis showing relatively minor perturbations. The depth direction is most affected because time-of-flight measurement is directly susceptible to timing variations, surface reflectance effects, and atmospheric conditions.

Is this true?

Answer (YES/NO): NO